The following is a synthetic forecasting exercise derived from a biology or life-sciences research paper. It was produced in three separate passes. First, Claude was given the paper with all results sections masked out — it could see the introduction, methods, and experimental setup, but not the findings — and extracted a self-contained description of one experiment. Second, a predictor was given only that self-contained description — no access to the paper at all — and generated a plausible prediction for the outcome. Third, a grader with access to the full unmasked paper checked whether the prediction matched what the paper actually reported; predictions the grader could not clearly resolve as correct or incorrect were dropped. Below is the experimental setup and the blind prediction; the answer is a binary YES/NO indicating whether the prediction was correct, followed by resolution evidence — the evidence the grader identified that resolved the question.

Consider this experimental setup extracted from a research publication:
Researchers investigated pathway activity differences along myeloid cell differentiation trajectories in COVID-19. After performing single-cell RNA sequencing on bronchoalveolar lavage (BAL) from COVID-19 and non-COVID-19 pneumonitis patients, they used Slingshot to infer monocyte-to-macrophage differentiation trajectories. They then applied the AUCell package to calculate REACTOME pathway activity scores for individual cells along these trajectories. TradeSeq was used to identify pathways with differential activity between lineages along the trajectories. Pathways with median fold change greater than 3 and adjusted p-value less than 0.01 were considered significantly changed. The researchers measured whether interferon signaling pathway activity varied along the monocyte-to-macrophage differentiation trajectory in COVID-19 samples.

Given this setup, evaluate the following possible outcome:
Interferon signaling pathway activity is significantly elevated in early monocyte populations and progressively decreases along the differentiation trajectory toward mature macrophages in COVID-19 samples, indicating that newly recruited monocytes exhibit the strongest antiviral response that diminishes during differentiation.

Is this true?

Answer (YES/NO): YES